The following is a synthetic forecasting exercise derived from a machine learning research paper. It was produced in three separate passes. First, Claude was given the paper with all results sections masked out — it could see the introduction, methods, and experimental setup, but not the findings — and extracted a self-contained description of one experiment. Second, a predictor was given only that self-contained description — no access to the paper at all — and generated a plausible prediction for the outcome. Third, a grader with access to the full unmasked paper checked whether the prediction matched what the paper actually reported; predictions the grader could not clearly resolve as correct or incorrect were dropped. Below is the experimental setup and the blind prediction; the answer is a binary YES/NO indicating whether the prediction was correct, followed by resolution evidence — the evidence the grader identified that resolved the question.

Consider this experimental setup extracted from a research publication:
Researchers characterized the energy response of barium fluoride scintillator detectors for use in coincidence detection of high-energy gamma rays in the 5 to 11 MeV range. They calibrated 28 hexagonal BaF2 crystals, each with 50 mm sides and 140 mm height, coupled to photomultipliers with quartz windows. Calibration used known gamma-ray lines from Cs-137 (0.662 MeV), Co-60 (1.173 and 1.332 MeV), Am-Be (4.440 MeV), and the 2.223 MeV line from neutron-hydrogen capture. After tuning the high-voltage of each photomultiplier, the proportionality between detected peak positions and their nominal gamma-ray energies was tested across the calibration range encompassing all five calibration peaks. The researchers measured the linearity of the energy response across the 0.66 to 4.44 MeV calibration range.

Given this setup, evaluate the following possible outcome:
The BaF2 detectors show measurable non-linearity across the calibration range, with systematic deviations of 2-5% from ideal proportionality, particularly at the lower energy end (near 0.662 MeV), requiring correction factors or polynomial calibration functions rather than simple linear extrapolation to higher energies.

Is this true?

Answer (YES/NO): NO